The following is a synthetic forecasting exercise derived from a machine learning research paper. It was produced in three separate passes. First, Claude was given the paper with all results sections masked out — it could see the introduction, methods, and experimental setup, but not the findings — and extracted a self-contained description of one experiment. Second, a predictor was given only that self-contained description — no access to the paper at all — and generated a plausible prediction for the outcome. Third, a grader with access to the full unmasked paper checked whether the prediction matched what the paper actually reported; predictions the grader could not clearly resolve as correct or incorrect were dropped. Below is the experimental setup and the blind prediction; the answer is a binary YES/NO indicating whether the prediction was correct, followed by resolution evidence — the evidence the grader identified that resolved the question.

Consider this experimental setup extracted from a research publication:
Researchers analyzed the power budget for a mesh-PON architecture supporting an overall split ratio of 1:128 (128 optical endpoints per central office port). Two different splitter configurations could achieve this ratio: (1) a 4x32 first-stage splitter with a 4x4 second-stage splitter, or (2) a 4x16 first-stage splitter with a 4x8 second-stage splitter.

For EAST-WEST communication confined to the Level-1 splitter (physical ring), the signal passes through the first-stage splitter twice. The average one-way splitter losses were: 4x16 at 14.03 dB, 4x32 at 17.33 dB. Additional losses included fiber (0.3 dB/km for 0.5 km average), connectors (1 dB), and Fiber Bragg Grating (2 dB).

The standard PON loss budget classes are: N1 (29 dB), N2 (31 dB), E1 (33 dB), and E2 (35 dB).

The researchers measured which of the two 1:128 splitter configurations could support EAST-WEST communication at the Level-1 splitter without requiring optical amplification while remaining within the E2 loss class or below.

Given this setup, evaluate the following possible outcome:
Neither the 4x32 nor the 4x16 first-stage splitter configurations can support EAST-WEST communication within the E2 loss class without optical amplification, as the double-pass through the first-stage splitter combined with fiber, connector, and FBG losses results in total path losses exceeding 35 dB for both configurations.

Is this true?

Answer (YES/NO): NO